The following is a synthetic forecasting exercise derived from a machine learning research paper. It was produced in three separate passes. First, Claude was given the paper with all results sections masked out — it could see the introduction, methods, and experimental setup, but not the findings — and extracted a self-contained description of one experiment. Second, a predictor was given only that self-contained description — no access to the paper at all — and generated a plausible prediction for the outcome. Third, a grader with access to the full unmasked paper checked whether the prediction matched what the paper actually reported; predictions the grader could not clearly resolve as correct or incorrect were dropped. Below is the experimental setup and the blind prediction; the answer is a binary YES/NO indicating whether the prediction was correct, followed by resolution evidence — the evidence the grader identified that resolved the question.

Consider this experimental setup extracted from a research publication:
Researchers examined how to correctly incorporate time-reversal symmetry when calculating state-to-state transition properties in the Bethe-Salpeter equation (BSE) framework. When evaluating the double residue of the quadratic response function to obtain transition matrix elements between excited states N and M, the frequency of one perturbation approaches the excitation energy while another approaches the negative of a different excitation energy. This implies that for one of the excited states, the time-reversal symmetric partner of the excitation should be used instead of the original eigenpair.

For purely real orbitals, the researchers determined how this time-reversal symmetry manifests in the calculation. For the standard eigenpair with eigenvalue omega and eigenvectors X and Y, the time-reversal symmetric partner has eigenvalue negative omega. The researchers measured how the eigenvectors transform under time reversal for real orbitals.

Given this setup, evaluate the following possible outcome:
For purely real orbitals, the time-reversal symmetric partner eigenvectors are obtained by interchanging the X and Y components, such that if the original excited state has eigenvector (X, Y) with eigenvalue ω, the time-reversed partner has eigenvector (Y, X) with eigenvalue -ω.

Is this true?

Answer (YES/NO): YES